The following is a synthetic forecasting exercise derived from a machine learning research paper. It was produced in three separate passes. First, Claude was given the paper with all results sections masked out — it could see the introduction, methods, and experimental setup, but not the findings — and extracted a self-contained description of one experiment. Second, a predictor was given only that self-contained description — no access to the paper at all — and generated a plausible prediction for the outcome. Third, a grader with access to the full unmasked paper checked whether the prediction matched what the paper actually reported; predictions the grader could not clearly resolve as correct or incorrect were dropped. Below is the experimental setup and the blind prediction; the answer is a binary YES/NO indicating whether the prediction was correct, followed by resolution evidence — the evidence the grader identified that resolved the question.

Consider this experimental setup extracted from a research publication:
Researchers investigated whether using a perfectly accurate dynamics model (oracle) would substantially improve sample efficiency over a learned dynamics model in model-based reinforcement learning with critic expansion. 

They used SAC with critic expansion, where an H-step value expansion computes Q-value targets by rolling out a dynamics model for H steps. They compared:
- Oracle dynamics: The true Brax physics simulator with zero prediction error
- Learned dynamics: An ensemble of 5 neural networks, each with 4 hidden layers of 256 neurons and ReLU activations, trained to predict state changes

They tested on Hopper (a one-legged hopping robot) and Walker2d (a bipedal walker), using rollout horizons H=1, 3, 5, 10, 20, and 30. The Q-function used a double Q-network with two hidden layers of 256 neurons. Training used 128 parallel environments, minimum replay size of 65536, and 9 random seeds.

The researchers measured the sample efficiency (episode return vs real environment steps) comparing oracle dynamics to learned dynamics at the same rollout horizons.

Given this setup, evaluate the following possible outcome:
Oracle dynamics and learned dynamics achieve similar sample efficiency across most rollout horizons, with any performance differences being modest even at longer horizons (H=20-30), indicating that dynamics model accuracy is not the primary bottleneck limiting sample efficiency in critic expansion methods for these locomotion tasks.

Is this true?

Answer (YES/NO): YES